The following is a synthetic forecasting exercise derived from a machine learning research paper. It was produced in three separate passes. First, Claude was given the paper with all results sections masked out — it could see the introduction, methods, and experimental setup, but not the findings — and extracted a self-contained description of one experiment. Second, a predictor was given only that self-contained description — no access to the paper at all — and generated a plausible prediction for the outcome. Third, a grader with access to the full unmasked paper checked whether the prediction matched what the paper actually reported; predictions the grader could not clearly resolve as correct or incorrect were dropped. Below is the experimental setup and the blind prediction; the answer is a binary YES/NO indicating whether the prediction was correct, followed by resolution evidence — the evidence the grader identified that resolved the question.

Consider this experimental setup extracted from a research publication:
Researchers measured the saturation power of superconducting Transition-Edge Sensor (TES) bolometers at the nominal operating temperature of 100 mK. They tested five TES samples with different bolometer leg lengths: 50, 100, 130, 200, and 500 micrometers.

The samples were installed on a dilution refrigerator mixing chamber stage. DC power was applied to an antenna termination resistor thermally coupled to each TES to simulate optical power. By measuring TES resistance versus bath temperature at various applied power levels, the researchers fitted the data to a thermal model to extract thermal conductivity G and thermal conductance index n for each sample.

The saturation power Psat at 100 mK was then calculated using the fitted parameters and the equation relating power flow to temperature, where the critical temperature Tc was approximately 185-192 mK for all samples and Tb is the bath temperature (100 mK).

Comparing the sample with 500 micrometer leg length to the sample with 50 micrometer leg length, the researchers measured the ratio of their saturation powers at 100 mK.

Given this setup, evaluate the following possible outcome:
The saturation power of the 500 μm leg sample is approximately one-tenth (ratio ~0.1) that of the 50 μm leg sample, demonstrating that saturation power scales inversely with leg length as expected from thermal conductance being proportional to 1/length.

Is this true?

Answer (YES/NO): NO